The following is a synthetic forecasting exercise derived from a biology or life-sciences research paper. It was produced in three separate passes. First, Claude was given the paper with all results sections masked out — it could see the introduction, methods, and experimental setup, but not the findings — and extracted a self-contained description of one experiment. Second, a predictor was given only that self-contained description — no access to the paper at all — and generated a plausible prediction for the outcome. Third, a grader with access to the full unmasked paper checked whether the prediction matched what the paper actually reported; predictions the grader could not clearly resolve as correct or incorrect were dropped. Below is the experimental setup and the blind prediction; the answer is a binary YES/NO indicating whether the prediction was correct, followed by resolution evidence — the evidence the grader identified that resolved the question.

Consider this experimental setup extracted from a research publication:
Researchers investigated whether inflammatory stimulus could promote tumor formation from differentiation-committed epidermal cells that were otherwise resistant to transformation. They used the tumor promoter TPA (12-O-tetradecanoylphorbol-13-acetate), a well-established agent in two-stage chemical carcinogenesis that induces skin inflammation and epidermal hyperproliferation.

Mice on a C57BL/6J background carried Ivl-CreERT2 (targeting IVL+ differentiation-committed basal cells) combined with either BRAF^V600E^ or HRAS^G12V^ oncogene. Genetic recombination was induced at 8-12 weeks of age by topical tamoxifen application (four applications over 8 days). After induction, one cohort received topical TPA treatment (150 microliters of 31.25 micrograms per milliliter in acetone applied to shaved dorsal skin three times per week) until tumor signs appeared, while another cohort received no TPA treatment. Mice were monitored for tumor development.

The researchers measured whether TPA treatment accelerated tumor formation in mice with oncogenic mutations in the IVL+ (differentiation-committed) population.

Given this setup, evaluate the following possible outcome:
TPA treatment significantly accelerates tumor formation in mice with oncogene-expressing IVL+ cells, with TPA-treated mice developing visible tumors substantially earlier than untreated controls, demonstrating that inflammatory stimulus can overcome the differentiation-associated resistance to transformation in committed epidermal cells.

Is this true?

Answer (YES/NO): NO